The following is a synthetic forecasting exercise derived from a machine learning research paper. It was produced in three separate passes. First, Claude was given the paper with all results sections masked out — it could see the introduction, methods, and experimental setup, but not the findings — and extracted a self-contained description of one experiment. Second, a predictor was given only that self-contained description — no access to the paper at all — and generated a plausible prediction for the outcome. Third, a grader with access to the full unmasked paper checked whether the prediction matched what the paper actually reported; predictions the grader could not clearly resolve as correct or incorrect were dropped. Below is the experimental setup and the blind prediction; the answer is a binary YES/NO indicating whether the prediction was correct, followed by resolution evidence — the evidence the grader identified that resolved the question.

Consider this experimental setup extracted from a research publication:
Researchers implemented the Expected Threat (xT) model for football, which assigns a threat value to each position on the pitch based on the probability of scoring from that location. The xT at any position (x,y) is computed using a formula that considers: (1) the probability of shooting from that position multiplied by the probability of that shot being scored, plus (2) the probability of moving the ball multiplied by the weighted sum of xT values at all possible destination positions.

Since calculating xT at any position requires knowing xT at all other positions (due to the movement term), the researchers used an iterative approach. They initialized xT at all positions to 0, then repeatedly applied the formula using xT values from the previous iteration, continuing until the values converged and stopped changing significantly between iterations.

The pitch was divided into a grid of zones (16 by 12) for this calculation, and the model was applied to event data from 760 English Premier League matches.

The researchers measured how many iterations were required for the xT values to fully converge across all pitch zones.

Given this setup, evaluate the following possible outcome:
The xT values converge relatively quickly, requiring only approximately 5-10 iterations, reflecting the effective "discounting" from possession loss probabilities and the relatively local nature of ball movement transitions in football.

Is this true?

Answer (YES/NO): NO